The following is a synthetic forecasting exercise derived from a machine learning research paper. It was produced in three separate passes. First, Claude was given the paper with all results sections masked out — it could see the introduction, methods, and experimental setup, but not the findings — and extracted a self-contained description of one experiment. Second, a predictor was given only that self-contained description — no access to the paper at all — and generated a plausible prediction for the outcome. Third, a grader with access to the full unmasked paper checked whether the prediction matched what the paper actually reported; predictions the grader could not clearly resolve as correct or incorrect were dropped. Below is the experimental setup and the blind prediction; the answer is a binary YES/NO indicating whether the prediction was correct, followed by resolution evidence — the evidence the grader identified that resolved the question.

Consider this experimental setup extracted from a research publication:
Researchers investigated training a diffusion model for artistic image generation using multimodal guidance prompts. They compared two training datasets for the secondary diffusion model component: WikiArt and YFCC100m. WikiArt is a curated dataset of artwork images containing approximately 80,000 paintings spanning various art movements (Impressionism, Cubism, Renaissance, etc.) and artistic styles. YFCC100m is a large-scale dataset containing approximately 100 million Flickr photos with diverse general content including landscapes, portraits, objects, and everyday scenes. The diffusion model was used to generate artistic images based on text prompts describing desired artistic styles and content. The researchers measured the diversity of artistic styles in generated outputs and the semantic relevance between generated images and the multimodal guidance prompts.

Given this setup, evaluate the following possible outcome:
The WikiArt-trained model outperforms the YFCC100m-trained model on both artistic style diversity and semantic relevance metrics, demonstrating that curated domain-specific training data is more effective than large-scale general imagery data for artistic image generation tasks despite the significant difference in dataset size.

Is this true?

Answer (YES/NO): NO